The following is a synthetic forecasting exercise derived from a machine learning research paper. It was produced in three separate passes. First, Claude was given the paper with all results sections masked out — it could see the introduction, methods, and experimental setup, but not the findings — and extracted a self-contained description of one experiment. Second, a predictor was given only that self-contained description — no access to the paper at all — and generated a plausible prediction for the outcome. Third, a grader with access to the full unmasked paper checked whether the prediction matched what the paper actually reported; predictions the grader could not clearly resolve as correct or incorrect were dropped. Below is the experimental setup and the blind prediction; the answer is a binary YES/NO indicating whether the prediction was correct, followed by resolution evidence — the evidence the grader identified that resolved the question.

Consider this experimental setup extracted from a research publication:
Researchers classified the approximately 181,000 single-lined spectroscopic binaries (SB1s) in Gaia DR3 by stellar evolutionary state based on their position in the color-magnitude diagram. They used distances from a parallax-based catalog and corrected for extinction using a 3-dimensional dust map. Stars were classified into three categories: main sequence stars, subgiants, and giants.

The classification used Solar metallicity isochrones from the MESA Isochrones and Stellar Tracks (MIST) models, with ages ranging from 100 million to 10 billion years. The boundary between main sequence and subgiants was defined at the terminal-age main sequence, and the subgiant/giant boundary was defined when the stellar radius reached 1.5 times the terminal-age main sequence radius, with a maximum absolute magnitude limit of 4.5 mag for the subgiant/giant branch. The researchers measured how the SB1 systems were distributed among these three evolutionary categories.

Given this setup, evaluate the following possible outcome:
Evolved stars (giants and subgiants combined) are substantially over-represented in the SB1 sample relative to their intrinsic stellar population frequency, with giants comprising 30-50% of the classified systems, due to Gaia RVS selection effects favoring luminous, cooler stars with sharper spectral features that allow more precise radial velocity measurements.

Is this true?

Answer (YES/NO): NO